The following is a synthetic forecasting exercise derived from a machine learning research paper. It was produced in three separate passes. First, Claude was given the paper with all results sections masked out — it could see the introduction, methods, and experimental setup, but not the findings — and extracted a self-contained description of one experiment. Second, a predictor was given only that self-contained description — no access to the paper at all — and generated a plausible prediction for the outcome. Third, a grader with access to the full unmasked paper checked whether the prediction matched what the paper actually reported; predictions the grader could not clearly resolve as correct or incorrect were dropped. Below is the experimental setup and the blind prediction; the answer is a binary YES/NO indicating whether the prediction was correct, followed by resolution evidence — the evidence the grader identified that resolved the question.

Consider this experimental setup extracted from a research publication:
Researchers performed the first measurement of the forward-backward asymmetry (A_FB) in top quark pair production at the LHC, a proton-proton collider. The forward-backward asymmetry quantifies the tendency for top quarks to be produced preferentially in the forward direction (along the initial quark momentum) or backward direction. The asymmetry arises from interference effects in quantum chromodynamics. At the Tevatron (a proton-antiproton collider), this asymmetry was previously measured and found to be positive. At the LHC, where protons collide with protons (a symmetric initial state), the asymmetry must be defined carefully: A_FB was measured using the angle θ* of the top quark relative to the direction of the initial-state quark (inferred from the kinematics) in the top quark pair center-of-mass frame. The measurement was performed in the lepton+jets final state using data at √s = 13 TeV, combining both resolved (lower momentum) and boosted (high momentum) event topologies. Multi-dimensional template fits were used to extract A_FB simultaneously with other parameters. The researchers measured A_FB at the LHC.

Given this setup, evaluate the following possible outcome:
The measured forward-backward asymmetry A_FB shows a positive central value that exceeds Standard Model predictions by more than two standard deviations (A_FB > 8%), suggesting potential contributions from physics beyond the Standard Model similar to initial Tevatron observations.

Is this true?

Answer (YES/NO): NO